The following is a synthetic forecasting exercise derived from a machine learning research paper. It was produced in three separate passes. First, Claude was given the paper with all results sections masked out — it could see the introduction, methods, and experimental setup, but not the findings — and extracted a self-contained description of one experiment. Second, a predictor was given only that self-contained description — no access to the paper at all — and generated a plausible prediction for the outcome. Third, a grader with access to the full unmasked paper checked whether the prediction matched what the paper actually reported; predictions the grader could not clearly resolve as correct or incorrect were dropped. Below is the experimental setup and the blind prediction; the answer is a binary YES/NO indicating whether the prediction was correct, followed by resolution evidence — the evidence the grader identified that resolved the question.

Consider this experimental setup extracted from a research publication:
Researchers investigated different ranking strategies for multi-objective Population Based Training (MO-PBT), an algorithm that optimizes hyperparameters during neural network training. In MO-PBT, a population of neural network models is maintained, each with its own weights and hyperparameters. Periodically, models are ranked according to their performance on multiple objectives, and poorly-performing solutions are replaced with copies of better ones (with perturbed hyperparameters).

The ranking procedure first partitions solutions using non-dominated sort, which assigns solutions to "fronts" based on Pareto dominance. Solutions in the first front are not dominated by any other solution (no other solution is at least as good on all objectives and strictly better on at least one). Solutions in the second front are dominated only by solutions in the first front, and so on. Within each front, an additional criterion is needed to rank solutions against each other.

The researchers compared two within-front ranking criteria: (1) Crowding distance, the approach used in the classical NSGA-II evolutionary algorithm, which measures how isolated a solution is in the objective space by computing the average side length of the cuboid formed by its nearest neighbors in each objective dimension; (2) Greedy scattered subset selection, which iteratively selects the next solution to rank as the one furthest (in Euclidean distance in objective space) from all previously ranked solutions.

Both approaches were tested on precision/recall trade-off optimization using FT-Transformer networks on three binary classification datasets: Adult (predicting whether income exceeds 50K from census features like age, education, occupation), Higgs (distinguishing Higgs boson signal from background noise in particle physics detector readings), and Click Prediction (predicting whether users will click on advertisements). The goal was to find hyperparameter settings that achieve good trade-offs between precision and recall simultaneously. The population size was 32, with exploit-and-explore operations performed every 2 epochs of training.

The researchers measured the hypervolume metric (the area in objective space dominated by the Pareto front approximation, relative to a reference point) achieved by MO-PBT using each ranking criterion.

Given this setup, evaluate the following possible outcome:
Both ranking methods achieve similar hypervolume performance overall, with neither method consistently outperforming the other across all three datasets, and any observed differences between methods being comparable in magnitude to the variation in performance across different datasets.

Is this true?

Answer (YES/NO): NO